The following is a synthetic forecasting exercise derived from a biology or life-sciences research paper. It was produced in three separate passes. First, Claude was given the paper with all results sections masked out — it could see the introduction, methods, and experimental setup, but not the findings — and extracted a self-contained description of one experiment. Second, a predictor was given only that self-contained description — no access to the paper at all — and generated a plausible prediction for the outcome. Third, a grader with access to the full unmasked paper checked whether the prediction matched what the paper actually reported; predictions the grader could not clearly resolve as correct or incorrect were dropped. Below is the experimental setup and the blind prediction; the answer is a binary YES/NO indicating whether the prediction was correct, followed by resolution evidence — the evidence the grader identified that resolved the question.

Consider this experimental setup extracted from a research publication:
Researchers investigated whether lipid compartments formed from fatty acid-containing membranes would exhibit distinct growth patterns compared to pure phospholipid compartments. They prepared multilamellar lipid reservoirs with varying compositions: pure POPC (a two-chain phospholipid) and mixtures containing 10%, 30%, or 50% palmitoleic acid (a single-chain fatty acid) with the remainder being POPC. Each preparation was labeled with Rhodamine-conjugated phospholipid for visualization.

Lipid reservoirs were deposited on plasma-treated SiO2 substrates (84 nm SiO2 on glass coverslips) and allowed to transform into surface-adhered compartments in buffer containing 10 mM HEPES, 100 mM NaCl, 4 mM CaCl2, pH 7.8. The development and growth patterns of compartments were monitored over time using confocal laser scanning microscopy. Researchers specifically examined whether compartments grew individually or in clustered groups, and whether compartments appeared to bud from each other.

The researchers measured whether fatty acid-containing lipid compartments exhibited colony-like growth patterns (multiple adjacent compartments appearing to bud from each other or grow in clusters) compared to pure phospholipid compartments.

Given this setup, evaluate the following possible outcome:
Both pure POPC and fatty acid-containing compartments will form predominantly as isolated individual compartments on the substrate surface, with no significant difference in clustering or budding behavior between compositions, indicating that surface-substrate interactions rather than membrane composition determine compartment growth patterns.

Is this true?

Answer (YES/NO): NO